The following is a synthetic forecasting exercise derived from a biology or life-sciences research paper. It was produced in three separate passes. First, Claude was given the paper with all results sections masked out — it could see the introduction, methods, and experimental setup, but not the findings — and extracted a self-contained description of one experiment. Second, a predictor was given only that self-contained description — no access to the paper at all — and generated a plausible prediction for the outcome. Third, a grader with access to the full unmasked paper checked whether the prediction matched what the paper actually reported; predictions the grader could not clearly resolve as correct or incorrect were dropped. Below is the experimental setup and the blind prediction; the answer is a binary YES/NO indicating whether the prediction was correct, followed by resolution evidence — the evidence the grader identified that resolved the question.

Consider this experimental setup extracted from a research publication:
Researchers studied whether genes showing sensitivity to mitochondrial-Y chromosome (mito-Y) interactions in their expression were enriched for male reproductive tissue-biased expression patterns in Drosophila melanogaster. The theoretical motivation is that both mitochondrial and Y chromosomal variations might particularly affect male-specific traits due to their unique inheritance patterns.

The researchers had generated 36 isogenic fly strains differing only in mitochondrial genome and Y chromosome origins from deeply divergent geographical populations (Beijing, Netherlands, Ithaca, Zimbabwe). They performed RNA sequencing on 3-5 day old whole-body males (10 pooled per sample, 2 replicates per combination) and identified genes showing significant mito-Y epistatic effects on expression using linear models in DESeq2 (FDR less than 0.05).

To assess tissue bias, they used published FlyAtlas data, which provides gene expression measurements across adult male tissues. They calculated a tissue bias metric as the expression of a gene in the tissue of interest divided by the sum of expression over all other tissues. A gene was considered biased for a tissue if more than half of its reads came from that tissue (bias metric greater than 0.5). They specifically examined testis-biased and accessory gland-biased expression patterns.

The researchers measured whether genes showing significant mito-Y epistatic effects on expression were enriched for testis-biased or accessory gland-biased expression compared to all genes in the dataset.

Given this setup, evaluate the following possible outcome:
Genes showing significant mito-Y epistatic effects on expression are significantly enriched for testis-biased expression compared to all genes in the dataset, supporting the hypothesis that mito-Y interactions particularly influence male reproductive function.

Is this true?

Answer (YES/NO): NO